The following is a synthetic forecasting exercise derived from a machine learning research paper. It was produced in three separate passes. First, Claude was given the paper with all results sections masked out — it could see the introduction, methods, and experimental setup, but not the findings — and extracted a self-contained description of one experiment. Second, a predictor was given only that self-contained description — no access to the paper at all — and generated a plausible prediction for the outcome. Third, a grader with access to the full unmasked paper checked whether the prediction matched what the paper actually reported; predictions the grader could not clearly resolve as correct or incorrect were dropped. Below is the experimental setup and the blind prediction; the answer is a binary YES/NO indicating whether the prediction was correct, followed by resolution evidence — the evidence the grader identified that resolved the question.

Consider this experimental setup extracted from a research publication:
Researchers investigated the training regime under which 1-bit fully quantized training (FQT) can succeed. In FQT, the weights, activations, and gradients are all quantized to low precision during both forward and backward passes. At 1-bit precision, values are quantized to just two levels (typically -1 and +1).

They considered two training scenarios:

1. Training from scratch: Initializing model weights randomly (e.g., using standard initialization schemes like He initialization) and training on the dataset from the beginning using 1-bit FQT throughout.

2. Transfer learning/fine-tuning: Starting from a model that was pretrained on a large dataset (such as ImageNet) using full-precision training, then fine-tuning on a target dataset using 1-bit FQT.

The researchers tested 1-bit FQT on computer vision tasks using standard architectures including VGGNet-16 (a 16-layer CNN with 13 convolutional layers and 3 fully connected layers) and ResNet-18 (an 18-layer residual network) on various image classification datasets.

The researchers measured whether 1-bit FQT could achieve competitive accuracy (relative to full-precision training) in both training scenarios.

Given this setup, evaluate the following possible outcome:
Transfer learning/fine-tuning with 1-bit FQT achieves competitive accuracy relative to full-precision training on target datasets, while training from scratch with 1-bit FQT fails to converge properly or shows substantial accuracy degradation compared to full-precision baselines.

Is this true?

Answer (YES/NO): YES